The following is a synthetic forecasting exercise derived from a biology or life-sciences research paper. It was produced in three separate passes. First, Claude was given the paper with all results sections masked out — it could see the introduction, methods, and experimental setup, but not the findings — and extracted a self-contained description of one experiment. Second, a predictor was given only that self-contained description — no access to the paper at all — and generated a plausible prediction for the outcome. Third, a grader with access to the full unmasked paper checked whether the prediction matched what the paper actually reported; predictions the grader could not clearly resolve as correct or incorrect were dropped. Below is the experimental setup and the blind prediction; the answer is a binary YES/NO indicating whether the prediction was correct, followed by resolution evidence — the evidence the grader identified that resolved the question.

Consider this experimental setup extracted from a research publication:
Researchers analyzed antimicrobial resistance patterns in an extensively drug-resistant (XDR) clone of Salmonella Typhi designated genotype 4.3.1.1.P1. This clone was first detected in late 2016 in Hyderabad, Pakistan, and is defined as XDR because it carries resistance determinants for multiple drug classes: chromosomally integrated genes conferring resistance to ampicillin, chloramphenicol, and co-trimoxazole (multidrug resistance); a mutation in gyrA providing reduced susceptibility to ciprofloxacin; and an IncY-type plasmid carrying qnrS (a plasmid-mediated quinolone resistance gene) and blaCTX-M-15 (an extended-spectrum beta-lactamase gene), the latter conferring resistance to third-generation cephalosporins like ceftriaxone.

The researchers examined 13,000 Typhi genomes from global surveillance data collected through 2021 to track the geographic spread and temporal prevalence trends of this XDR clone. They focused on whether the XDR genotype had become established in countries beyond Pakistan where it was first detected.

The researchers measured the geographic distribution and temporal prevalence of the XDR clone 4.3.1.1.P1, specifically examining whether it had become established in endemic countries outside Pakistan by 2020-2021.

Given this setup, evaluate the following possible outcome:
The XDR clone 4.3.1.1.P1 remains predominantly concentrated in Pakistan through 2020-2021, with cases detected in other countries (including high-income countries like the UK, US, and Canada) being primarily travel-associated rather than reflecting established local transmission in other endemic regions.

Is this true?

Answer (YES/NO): YES